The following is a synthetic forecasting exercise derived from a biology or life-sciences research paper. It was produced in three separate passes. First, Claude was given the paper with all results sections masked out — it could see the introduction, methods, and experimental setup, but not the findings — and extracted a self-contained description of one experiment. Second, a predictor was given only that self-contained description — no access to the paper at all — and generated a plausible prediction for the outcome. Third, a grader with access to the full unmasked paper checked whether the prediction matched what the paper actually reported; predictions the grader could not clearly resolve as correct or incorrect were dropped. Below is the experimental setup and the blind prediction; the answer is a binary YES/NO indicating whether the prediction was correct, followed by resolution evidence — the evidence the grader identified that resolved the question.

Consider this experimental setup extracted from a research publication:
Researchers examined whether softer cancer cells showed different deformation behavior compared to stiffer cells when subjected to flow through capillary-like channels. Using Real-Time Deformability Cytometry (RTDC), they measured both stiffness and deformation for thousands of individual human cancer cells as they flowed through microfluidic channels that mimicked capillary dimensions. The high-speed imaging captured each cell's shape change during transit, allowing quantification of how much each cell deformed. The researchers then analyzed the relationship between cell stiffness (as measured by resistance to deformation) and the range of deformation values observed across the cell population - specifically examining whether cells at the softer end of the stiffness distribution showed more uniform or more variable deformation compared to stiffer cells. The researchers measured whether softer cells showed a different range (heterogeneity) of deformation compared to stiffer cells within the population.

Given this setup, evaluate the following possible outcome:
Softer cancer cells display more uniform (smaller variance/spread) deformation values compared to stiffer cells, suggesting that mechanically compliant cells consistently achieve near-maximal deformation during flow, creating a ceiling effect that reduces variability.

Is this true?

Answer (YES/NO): NO